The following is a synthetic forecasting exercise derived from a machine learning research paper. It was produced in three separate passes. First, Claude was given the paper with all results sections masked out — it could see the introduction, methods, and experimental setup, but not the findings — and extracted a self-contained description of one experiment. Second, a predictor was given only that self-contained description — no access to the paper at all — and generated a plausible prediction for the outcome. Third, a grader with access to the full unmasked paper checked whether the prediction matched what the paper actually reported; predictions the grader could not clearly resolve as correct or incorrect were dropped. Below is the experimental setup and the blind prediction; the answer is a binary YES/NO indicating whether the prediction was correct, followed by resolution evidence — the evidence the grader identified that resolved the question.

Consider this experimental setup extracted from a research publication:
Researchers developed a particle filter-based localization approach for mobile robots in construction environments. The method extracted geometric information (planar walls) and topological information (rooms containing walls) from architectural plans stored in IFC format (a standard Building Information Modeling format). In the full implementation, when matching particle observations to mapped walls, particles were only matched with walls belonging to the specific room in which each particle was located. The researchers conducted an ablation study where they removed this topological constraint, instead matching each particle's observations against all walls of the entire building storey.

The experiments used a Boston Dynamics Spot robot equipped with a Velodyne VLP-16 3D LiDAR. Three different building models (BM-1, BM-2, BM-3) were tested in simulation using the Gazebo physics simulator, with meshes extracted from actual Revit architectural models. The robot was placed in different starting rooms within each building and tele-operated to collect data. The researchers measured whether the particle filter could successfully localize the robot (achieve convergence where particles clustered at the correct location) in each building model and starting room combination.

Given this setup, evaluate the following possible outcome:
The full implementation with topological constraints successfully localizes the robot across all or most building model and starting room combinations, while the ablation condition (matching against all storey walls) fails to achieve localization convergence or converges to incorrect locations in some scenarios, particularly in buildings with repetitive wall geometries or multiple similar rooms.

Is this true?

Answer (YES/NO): YES